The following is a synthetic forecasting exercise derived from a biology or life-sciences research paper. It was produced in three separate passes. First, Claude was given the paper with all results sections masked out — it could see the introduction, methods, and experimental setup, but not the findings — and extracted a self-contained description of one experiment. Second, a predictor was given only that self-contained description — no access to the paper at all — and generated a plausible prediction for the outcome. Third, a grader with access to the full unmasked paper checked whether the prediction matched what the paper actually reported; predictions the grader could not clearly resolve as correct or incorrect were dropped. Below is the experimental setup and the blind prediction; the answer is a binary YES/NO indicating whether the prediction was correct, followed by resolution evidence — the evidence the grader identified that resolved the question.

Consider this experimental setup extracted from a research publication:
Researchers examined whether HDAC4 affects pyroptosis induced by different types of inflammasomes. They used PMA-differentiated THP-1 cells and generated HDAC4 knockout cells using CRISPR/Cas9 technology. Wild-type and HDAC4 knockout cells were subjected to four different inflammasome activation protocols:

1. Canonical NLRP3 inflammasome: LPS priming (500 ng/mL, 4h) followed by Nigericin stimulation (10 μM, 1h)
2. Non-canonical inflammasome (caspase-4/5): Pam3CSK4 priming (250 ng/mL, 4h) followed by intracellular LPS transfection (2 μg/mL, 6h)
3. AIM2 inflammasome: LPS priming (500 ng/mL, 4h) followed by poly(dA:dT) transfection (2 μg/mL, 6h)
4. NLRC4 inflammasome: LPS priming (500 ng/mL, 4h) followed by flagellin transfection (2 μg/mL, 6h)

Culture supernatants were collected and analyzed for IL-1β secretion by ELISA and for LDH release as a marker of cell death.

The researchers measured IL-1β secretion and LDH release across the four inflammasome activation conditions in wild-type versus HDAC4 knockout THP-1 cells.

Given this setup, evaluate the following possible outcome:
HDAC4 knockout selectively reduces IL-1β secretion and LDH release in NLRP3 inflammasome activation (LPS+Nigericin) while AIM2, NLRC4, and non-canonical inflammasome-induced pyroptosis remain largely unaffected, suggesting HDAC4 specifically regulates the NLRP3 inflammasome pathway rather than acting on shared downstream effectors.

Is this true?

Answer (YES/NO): NO